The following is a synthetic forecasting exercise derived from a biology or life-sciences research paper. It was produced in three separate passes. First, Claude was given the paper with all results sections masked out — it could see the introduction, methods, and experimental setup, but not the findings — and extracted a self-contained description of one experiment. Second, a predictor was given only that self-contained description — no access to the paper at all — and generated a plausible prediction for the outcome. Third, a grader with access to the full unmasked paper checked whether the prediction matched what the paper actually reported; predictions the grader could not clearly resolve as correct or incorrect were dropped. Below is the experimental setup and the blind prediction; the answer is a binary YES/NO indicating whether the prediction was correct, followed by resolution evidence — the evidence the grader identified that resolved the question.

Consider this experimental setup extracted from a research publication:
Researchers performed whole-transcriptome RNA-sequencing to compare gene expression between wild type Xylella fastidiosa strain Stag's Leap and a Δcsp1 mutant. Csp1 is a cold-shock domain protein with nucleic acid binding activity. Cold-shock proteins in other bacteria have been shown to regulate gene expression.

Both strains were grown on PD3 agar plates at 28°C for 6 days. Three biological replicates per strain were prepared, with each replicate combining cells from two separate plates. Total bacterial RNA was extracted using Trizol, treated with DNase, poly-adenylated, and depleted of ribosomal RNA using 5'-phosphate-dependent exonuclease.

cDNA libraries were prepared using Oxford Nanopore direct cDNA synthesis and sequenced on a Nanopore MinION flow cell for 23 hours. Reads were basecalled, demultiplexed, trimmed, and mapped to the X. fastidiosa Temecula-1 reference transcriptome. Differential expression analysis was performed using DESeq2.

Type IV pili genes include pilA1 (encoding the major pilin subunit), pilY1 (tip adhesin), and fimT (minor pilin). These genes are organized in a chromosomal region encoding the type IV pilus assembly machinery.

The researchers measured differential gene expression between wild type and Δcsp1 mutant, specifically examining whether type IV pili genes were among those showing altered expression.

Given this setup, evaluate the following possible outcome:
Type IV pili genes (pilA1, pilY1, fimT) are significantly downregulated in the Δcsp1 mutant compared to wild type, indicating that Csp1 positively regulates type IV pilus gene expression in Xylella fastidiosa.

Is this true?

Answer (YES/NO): NO